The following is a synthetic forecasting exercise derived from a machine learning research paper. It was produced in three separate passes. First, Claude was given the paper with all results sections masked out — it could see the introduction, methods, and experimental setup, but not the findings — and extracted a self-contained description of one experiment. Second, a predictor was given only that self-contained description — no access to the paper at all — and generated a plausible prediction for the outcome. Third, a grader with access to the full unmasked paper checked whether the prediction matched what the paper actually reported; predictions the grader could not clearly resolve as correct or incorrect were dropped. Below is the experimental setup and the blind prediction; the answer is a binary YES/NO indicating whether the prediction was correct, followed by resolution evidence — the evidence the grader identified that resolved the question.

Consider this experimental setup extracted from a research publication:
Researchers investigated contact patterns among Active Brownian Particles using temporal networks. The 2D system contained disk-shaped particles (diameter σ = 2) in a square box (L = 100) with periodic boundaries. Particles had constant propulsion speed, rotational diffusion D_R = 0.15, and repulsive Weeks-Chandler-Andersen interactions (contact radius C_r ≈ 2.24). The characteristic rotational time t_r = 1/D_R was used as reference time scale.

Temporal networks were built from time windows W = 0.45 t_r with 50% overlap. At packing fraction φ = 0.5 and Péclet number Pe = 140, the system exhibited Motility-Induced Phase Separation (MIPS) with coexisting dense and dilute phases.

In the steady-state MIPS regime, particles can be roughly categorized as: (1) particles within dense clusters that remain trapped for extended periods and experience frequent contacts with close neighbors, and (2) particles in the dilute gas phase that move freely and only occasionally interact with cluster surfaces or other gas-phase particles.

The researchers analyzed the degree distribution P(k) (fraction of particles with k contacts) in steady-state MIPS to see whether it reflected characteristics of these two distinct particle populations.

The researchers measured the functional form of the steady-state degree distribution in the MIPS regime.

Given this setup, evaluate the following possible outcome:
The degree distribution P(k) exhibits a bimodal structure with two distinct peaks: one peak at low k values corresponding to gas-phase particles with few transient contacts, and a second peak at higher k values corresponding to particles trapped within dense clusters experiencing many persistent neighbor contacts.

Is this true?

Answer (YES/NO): NO